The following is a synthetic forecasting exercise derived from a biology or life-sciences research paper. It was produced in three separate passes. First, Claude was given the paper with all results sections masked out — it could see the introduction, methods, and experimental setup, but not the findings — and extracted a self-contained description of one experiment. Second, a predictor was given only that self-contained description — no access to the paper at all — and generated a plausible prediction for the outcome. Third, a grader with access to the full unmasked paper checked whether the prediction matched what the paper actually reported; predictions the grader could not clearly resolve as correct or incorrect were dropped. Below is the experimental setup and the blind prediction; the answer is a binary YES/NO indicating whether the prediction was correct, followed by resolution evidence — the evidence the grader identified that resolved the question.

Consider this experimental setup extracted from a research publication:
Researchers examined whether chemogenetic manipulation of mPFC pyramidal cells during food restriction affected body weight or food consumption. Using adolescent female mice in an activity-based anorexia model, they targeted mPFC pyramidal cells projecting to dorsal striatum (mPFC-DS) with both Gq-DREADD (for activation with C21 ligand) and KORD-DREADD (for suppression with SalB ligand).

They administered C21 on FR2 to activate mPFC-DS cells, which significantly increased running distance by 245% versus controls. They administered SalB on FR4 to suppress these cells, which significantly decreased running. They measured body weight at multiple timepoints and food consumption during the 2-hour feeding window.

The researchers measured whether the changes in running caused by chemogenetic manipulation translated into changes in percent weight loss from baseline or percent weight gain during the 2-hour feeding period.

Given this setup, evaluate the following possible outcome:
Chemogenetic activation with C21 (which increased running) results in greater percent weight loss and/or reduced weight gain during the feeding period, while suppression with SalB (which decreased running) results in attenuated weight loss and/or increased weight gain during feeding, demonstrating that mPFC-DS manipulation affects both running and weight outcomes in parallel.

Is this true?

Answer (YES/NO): NO